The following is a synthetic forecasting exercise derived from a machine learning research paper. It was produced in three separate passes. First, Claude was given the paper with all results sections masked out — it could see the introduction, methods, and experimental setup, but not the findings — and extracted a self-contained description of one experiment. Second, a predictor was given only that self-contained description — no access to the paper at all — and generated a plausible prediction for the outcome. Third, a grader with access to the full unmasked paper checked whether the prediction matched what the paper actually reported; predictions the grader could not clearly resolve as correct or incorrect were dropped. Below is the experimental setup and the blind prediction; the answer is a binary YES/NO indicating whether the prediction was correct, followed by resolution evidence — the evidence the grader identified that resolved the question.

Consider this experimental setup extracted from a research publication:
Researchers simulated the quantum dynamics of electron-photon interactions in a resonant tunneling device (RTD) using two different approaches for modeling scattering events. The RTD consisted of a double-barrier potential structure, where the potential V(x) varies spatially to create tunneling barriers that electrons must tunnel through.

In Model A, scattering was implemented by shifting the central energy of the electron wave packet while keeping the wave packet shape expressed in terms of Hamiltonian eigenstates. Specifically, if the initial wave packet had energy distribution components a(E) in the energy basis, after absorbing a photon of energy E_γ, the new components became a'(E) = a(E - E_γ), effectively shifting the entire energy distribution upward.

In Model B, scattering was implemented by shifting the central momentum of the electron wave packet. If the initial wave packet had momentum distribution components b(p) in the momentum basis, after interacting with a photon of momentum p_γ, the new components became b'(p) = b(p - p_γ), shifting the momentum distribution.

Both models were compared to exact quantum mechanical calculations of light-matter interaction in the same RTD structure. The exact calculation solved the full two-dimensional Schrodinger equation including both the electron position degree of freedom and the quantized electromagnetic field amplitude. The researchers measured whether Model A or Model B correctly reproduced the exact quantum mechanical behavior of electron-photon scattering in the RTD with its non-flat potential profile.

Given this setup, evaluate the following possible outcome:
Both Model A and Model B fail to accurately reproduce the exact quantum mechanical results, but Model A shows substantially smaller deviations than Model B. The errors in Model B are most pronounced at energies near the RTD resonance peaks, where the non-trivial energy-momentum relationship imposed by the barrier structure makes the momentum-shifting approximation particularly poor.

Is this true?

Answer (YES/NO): NO